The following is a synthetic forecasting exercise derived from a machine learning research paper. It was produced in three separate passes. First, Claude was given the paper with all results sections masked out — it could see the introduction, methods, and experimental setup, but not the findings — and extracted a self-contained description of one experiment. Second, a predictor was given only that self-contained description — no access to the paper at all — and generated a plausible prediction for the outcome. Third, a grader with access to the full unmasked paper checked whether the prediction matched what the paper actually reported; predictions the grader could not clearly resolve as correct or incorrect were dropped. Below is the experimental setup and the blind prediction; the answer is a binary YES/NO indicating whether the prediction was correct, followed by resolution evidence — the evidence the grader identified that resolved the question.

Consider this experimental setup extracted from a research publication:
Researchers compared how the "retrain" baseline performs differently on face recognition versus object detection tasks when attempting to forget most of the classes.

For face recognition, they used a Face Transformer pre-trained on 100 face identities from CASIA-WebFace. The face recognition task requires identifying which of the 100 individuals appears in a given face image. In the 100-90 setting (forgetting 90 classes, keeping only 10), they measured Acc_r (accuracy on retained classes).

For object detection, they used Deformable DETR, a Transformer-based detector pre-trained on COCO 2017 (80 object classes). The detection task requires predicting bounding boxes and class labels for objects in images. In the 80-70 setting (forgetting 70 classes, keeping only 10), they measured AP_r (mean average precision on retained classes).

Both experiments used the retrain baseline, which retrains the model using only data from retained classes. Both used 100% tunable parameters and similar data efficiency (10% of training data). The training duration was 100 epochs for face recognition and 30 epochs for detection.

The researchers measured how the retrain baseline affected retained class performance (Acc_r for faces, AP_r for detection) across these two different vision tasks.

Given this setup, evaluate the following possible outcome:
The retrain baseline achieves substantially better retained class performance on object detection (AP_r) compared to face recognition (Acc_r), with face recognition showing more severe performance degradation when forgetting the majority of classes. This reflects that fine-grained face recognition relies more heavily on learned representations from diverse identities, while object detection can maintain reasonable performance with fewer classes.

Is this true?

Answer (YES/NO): YES